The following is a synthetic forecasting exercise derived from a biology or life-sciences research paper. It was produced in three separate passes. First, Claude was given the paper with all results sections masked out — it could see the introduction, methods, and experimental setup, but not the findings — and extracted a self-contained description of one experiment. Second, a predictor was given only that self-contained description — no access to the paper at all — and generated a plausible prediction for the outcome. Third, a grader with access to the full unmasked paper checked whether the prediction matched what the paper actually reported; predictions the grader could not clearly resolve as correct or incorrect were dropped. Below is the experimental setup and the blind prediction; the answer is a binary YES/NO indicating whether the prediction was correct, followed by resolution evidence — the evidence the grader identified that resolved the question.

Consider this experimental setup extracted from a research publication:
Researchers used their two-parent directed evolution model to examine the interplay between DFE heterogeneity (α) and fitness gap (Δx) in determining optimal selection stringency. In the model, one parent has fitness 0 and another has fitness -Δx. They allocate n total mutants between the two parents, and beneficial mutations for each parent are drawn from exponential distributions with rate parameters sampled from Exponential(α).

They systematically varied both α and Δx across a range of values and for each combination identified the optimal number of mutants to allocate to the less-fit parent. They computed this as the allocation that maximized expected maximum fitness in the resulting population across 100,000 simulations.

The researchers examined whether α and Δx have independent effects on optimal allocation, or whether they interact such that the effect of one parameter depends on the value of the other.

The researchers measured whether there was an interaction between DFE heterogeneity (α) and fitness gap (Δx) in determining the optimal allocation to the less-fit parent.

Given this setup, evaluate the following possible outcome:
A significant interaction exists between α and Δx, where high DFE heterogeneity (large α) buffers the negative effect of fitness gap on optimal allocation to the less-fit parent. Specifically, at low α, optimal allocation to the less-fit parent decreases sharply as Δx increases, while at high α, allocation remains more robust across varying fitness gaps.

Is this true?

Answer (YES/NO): YES